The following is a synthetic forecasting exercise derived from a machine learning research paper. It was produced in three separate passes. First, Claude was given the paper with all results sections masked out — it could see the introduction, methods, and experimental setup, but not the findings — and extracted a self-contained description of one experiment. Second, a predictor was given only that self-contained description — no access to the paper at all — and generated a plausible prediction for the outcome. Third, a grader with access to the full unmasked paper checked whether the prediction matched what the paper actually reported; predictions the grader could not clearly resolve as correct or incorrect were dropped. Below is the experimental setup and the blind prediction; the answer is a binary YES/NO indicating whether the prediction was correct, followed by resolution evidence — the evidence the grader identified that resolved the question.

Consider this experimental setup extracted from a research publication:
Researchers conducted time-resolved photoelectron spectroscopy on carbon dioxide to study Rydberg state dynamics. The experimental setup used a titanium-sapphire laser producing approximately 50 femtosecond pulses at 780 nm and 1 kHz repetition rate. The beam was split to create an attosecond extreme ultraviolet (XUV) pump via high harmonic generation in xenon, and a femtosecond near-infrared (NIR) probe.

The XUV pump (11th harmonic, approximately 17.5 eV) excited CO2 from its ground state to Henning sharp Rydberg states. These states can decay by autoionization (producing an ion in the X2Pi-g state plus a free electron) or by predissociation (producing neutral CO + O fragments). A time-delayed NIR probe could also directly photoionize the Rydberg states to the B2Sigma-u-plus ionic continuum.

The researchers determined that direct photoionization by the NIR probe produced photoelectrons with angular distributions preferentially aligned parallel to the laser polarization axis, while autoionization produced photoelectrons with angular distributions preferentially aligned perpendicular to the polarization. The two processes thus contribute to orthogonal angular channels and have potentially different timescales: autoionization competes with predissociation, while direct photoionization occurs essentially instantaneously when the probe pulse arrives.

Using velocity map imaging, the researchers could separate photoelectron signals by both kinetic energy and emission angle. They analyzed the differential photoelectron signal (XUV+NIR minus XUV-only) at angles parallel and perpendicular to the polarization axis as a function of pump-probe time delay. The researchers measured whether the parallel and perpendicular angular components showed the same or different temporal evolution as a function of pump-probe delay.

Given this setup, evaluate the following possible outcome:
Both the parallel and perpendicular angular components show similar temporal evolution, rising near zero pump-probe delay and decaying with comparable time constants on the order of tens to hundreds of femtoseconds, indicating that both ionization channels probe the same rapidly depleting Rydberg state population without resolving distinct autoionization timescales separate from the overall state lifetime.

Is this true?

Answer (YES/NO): NO